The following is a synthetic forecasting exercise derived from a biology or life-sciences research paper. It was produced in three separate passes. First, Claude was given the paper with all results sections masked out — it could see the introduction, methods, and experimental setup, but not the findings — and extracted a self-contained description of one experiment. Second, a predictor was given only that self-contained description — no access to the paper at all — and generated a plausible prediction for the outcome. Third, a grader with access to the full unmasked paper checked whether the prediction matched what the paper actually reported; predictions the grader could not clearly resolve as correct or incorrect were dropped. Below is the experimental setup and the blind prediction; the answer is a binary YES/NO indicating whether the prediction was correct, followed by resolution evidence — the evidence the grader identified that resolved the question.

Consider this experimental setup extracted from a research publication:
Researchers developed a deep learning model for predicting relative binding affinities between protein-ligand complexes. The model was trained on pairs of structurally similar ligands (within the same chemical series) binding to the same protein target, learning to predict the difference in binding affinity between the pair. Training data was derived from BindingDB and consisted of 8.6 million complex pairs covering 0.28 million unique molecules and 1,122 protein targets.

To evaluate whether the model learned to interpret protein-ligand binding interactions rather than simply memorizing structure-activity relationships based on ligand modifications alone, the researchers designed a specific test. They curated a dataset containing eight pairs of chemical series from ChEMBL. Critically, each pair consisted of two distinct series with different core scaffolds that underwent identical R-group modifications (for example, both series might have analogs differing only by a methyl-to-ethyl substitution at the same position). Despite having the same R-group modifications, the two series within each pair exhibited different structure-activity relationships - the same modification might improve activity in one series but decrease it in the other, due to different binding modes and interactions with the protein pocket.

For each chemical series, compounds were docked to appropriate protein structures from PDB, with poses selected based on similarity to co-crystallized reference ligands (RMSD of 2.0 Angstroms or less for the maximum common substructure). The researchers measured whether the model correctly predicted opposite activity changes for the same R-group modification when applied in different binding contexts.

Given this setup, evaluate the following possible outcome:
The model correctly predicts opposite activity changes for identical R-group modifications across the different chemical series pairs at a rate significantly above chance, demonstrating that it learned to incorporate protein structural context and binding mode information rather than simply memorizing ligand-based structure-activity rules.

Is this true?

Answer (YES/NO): YES